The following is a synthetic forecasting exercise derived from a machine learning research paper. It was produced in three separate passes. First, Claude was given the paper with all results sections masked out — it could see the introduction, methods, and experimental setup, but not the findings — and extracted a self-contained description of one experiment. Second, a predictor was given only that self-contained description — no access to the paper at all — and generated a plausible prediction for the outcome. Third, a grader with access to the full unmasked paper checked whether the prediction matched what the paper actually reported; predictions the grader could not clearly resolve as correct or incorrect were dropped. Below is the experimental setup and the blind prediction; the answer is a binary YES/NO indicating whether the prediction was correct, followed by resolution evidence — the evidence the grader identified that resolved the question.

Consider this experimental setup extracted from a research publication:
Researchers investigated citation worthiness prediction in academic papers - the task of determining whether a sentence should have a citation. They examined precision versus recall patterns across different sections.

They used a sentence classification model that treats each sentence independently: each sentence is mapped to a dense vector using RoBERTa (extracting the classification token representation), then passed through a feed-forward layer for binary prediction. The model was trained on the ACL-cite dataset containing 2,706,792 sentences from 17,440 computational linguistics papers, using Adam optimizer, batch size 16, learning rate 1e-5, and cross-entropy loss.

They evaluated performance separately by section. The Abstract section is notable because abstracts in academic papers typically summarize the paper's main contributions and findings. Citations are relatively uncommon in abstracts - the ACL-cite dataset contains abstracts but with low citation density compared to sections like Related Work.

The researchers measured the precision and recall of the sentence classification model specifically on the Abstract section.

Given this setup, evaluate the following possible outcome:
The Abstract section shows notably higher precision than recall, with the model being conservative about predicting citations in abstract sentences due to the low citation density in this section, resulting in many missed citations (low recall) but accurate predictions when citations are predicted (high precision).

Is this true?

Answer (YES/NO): NO